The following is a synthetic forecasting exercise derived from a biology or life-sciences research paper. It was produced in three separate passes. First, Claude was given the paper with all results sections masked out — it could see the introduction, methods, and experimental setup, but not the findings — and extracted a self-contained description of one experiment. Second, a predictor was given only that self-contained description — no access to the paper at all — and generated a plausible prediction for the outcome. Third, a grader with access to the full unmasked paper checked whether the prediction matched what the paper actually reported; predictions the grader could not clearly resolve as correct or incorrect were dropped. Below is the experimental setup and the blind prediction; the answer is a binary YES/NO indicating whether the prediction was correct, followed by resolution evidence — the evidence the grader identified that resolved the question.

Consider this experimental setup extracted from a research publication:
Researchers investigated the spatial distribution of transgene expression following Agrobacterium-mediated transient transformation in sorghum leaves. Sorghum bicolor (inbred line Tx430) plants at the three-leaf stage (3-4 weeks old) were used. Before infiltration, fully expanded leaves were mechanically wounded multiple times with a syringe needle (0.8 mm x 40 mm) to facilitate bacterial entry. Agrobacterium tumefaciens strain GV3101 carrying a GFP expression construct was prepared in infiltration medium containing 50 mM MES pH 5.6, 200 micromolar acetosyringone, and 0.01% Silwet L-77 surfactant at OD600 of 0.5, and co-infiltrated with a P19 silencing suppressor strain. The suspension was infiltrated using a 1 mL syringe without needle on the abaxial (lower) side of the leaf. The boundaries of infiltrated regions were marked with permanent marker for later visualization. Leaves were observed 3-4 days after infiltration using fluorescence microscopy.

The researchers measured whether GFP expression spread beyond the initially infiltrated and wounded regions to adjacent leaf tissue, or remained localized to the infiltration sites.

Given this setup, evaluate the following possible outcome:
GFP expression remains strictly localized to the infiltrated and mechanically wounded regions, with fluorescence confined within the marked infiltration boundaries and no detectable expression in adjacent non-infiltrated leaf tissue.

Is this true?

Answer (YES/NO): YES